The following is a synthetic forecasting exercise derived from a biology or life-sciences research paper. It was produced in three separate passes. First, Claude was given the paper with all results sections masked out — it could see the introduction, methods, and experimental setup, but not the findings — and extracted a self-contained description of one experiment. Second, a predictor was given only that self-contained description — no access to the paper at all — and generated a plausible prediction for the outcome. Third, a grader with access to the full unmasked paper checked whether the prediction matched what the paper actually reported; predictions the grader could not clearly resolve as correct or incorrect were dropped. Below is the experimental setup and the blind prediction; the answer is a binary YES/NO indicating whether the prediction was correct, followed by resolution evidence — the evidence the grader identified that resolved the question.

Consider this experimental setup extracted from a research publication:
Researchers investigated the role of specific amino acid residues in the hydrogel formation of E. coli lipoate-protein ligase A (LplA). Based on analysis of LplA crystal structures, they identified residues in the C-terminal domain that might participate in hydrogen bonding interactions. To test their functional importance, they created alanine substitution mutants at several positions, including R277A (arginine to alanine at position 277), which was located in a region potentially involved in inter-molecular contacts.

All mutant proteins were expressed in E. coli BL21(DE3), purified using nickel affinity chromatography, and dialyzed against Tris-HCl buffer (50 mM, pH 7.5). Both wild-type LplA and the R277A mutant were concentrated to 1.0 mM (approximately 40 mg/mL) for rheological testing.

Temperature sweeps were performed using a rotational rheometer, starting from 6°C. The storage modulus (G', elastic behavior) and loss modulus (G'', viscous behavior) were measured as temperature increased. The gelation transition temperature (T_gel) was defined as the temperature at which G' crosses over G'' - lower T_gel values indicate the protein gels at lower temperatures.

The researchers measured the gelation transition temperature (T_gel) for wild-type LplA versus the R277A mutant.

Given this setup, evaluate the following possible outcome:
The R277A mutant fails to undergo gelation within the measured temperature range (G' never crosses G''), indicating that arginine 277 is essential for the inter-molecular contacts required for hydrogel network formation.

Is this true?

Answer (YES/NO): NO